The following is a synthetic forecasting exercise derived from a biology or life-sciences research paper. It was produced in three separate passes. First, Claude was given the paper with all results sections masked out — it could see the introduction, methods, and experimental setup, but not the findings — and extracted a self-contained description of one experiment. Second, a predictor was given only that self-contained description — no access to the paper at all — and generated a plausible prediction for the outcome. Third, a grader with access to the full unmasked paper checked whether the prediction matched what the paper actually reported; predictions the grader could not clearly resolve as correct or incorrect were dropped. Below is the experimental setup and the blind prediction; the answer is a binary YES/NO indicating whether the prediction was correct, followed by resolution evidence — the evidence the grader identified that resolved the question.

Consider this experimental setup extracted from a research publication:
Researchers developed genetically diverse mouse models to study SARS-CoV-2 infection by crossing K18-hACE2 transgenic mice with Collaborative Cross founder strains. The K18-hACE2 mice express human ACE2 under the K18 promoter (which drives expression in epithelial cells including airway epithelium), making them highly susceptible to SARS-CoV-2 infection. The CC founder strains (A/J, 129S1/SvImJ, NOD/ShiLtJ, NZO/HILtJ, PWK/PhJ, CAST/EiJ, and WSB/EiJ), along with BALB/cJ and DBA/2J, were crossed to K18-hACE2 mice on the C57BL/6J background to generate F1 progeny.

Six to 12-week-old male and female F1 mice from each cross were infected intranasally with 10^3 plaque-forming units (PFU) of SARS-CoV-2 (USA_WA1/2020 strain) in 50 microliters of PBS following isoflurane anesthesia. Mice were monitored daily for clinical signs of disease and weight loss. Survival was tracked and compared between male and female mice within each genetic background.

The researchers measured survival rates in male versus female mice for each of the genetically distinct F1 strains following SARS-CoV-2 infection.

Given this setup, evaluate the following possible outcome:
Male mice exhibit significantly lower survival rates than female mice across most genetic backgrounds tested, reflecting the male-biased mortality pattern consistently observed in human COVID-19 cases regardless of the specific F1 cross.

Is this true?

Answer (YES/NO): NO